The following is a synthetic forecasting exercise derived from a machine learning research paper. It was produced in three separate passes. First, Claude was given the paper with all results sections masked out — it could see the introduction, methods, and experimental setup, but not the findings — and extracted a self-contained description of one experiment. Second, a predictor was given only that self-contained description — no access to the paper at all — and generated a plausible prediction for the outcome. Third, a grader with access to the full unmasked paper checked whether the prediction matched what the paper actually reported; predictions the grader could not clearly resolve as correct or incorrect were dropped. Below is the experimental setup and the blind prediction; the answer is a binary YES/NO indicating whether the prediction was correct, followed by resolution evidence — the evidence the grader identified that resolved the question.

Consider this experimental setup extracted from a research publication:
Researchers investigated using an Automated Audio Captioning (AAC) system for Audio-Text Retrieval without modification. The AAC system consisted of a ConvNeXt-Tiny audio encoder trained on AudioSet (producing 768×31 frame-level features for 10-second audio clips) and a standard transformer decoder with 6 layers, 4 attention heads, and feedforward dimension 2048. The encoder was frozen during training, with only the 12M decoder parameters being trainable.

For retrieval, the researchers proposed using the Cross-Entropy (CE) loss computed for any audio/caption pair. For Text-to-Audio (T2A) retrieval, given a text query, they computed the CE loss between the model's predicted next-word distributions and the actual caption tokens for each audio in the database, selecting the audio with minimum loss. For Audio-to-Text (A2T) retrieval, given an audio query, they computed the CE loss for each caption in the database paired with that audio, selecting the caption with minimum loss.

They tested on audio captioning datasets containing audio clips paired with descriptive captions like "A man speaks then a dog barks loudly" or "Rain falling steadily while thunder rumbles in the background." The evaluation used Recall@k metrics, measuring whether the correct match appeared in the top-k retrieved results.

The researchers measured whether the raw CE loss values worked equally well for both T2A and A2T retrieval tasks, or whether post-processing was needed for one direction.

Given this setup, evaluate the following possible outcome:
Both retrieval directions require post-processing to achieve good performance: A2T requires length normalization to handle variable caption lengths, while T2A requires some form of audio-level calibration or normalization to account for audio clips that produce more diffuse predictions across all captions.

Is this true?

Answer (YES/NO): NO